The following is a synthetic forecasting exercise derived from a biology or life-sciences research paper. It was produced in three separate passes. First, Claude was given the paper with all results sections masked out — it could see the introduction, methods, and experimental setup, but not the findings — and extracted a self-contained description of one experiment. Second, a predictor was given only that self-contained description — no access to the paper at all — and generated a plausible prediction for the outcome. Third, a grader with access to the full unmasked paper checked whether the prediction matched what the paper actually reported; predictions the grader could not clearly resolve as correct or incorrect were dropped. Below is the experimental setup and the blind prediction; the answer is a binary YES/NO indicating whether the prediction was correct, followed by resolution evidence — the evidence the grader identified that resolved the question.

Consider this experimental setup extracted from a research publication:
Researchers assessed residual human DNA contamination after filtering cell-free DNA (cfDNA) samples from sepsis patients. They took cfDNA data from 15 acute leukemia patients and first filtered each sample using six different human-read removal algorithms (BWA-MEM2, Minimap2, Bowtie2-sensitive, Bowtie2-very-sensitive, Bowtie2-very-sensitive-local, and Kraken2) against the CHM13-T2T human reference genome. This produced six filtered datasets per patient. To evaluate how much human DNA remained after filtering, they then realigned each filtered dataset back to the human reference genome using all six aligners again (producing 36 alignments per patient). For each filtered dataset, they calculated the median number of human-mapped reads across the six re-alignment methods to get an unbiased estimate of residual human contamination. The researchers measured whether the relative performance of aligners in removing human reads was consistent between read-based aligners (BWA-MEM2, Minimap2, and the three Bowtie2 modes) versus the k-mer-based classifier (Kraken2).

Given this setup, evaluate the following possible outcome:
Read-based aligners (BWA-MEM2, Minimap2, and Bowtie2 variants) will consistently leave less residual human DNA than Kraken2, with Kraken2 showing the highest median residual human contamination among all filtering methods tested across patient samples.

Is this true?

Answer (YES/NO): NO